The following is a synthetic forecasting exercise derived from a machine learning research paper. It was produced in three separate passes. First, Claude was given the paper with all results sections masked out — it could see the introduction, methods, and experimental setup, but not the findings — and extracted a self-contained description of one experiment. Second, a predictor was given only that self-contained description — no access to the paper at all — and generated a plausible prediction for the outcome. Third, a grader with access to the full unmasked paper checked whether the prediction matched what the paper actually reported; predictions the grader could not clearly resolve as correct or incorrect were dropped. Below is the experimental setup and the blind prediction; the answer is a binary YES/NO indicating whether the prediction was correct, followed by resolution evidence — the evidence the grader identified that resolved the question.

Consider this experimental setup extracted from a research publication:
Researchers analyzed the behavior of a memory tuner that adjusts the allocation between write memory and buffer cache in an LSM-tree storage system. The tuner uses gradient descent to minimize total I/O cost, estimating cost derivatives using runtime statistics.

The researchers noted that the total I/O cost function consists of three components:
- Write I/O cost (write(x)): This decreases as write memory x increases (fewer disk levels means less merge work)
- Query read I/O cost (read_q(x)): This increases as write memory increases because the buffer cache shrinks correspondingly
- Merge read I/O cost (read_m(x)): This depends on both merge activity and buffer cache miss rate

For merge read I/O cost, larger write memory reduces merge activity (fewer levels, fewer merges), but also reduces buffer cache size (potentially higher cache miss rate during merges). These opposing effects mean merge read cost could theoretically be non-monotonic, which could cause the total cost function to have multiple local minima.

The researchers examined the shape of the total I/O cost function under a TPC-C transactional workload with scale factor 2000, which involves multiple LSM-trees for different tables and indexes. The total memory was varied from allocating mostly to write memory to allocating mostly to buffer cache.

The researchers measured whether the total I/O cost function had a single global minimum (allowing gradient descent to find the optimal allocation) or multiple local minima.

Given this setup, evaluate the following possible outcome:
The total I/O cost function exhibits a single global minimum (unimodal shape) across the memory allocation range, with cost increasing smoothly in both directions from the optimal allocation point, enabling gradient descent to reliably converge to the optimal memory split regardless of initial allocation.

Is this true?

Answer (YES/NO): YES